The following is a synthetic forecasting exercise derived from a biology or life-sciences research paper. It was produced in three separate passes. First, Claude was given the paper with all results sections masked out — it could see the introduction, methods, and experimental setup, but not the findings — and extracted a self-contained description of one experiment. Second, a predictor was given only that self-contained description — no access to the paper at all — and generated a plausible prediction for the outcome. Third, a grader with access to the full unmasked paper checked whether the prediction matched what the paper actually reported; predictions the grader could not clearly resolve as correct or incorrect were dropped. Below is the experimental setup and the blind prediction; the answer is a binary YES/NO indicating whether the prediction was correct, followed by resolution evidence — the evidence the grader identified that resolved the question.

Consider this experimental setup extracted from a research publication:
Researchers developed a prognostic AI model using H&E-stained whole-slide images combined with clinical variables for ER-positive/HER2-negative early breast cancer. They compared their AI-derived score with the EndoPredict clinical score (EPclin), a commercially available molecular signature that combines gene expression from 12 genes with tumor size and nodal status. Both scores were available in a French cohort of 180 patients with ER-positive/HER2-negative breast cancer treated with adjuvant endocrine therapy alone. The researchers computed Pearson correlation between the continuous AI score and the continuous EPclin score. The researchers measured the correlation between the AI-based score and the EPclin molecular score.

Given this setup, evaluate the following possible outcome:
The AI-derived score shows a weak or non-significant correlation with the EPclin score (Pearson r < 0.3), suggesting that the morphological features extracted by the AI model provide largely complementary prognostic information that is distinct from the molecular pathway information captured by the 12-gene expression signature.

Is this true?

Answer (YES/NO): NO